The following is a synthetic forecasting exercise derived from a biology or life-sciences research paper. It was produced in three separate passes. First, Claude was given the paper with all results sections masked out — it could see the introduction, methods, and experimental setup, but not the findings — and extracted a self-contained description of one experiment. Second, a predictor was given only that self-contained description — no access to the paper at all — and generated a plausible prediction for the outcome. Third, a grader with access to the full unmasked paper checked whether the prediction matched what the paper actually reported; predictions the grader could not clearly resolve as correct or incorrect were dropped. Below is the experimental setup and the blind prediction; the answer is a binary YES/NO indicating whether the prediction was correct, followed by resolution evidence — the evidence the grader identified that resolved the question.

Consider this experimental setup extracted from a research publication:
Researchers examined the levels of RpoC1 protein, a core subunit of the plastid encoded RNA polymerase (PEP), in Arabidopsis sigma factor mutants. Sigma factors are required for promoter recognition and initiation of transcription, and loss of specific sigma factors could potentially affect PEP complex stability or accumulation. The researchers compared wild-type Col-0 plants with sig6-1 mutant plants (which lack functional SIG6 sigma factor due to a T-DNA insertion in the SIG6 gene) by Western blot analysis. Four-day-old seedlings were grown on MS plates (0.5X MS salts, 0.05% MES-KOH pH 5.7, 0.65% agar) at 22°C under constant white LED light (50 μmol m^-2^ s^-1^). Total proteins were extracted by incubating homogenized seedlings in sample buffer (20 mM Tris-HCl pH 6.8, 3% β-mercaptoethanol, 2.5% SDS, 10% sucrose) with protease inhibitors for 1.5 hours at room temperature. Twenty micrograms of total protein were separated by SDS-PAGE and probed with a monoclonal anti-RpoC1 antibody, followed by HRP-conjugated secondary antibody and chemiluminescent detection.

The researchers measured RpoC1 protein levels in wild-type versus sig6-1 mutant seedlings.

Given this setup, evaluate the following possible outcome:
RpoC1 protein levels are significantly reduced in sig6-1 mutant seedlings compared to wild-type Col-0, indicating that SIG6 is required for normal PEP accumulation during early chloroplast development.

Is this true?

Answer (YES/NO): NO